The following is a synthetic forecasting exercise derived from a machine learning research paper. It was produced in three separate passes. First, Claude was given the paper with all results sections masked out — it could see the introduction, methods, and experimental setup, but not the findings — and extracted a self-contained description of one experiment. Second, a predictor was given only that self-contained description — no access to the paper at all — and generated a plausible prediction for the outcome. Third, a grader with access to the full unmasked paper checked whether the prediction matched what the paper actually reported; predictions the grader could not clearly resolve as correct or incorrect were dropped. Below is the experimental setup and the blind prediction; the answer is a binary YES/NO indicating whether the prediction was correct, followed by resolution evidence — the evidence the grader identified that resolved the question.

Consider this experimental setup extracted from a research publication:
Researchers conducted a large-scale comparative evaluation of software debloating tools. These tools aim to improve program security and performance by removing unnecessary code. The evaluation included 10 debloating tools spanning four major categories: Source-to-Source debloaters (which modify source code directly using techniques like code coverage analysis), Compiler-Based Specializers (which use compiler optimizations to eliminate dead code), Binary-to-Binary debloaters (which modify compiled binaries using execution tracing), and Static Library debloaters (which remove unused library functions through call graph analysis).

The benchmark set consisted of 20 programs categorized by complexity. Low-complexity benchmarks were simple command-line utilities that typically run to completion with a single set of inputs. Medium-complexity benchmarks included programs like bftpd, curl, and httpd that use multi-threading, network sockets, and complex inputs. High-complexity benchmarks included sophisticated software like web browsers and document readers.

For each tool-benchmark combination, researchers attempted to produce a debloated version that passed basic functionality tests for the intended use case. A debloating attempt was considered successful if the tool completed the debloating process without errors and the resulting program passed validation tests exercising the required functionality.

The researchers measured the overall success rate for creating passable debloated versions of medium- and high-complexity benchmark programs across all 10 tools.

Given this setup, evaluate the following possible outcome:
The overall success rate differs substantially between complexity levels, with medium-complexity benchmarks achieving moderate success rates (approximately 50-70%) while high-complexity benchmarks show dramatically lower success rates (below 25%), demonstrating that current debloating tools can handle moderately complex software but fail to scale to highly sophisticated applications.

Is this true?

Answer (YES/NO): NO